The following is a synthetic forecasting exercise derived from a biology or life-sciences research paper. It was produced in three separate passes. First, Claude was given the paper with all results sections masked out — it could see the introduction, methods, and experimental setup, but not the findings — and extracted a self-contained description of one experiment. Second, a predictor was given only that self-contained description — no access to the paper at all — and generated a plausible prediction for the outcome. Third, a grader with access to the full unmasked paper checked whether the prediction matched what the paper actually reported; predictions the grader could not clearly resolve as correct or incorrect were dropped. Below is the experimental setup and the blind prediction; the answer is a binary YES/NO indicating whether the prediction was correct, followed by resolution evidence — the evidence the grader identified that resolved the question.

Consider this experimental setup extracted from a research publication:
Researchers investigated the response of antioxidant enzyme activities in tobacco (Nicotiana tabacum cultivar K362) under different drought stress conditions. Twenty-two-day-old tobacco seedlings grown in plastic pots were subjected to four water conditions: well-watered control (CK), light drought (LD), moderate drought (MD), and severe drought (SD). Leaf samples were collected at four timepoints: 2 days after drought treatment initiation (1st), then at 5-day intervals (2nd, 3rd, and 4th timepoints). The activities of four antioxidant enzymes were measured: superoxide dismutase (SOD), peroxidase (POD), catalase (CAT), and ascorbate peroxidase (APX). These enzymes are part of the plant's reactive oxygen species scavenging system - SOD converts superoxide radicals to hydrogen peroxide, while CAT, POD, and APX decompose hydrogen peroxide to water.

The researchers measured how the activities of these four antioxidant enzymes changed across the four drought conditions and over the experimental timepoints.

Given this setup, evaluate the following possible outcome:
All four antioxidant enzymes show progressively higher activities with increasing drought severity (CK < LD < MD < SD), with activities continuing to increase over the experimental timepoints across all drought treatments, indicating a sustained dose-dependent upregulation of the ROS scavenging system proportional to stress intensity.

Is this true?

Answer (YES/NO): NO